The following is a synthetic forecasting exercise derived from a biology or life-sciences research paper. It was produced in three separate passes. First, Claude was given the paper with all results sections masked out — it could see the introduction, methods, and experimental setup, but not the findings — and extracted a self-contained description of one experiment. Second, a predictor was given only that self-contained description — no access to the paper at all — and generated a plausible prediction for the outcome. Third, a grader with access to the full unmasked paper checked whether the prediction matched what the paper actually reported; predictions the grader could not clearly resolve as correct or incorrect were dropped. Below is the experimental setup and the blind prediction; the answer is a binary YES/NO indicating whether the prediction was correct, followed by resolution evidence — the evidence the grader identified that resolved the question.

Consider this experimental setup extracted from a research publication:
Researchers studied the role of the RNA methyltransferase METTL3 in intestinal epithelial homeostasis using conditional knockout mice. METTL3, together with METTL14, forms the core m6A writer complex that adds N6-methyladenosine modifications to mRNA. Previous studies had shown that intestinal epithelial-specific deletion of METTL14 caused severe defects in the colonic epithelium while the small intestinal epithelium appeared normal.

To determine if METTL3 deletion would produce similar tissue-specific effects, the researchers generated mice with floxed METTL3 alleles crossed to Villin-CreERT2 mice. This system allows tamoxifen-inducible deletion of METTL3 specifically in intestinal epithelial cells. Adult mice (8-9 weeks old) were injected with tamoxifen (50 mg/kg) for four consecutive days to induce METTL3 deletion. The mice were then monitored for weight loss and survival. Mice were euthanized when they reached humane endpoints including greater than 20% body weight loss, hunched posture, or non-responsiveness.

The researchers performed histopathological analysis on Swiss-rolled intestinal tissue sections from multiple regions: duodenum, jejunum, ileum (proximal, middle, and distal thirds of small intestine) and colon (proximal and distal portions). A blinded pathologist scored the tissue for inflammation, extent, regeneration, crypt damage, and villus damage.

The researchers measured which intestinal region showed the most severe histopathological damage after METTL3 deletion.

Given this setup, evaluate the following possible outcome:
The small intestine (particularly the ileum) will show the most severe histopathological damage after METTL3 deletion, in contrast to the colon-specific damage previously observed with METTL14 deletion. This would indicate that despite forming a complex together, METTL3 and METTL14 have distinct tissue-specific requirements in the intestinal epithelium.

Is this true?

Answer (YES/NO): YES